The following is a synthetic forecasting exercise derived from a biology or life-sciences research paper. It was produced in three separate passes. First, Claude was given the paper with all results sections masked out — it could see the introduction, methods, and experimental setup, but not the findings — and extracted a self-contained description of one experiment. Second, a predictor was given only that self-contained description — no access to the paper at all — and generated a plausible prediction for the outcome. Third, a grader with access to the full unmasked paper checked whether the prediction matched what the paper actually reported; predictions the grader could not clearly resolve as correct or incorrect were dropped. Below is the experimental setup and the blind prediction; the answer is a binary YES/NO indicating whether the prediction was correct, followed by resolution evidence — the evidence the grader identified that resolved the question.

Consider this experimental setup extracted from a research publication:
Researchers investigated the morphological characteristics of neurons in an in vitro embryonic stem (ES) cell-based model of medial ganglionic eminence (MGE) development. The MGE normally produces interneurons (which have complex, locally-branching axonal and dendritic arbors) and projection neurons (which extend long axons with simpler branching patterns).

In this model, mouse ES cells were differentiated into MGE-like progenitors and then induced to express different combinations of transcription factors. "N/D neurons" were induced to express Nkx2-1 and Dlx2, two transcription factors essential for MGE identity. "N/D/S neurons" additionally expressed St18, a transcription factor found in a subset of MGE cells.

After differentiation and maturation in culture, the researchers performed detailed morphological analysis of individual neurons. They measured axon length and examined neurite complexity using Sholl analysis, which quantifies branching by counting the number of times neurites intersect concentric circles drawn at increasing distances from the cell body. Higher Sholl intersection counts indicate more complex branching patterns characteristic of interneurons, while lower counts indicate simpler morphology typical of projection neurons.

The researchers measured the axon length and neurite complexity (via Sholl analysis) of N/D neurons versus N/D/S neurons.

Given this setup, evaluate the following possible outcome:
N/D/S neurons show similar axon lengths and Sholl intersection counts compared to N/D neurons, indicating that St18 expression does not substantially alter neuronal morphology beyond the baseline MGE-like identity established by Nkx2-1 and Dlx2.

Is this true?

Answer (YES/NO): NO